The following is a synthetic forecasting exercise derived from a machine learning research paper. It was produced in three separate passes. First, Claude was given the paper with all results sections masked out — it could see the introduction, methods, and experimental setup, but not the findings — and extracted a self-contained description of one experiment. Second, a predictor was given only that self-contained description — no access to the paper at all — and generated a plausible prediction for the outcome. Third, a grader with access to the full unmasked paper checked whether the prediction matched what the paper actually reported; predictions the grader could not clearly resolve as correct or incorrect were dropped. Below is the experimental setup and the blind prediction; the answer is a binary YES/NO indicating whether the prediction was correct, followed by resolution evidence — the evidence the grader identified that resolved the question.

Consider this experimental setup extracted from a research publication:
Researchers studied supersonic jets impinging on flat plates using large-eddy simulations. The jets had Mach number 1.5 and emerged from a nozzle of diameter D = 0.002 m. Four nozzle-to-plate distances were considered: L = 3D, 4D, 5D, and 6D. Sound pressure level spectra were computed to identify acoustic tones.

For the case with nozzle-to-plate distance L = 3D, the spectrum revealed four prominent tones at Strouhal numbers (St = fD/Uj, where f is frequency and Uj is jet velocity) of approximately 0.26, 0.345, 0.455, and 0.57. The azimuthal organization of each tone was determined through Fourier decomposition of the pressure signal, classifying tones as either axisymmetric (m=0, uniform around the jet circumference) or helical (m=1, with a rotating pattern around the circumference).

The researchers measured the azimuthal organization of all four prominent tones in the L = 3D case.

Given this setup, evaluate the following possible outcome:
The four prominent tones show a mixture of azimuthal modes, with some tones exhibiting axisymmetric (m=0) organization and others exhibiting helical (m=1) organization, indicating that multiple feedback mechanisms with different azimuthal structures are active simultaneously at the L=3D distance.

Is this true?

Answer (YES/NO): YES